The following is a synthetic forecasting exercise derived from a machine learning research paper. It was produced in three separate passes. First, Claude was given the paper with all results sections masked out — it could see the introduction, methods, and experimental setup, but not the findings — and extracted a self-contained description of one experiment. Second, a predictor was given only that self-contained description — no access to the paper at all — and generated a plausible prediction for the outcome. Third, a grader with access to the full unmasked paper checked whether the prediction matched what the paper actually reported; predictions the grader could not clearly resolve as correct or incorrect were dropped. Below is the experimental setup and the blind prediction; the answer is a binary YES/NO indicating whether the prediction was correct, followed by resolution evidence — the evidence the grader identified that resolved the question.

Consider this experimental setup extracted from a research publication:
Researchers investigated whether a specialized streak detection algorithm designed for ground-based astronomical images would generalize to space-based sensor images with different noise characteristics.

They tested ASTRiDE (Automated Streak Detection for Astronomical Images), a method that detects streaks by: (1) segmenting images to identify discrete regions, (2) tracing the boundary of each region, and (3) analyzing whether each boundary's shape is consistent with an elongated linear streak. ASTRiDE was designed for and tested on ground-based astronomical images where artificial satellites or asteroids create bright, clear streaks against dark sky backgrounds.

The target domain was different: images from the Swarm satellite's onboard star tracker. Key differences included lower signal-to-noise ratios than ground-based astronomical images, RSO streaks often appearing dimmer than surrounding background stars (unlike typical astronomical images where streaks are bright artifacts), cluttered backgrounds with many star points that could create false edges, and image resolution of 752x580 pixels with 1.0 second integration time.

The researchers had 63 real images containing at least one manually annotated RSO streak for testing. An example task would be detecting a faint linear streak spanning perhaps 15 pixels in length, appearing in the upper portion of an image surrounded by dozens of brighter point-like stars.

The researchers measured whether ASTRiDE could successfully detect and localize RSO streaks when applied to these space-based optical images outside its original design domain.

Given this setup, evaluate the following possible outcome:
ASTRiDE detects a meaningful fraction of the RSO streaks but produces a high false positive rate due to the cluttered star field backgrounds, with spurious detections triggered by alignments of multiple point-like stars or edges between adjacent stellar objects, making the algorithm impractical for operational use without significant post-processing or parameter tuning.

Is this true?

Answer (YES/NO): NO